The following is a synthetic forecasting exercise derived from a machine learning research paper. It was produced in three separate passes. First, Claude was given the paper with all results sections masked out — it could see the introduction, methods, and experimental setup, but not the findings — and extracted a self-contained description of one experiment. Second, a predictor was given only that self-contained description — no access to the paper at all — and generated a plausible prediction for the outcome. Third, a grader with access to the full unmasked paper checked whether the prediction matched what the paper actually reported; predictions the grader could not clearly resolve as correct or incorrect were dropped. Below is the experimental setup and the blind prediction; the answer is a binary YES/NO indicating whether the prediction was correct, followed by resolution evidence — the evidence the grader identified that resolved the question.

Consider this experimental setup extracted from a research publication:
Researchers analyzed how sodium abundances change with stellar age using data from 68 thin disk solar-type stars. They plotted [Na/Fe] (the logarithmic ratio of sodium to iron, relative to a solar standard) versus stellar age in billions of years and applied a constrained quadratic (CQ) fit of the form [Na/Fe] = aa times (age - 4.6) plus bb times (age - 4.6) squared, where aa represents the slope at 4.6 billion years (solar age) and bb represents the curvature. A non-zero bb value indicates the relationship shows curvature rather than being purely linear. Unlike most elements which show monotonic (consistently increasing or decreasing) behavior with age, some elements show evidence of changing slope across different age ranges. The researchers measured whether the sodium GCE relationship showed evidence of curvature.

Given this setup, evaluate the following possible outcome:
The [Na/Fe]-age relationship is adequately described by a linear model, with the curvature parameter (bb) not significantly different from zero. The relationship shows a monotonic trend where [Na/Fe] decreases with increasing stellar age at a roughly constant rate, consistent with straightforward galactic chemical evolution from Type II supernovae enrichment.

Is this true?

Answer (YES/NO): NO